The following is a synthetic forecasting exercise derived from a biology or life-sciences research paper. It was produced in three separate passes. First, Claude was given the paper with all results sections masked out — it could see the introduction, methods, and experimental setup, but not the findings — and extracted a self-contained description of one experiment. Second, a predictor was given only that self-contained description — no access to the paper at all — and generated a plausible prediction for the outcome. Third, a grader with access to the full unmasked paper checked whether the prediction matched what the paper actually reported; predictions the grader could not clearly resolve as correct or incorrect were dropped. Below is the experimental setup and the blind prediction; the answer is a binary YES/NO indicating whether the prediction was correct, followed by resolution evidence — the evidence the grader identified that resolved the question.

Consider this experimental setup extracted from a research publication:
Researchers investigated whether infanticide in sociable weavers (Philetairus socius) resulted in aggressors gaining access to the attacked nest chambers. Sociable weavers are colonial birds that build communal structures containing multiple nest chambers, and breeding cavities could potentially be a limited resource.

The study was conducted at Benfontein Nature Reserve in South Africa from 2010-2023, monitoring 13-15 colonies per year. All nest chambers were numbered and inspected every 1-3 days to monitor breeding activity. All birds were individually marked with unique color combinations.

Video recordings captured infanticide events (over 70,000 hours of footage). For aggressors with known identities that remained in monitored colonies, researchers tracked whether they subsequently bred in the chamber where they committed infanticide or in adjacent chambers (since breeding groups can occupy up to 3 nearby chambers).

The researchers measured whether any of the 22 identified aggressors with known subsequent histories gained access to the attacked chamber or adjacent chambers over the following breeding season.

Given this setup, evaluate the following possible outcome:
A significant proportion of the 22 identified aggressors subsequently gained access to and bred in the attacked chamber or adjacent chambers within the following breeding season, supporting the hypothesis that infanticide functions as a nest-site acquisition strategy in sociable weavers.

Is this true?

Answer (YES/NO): NO